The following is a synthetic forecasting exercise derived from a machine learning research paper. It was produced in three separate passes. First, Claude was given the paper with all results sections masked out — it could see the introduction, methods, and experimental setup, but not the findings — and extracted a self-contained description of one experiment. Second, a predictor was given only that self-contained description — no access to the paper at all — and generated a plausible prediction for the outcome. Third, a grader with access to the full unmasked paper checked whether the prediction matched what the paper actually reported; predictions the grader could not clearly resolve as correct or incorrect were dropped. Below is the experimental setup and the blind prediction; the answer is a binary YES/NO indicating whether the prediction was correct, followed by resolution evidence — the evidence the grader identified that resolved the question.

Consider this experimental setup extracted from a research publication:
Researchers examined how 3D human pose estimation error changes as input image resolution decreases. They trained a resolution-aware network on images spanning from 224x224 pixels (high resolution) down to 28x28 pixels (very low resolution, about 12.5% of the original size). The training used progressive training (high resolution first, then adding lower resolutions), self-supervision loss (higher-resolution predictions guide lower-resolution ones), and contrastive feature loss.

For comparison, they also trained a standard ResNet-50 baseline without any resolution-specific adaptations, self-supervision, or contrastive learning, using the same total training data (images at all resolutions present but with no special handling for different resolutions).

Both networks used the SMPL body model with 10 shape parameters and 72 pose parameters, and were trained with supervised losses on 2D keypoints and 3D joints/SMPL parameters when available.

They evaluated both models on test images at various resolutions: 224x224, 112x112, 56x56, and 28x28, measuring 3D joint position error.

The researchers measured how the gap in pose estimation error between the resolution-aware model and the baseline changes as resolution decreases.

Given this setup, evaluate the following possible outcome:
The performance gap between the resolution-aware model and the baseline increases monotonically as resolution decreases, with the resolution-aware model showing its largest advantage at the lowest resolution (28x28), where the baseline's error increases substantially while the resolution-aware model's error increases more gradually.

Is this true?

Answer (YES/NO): YES